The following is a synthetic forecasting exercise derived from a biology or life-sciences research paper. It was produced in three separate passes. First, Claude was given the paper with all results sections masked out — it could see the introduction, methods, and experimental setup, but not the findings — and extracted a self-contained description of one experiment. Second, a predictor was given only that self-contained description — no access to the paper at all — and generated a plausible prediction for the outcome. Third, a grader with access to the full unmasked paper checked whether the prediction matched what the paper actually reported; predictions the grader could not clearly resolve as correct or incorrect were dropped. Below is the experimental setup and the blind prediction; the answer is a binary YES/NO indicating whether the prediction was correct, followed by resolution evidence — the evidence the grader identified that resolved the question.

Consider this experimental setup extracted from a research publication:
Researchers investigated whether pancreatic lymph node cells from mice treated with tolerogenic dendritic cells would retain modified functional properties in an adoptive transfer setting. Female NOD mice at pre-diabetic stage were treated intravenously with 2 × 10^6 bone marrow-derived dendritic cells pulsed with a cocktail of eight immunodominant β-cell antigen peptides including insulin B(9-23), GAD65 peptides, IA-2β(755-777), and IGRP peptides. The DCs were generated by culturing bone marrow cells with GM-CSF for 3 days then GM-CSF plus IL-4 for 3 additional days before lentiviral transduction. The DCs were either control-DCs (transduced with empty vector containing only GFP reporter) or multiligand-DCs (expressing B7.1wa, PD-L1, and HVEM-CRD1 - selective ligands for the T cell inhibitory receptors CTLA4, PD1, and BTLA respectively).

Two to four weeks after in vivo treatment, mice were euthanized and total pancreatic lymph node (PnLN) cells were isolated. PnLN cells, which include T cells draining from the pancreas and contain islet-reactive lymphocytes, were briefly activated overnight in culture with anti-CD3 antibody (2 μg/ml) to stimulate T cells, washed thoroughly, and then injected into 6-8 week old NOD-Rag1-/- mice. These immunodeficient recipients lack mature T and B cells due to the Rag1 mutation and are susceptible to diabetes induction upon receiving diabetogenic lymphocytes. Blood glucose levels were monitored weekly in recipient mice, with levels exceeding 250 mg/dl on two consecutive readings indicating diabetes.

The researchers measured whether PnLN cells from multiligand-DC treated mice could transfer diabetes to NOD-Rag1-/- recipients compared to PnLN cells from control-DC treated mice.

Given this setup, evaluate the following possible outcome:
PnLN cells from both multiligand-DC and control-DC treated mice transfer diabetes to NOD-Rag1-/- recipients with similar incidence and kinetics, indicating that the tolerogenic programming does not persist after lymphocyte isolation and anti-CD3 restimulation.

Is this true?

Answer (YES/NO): NO